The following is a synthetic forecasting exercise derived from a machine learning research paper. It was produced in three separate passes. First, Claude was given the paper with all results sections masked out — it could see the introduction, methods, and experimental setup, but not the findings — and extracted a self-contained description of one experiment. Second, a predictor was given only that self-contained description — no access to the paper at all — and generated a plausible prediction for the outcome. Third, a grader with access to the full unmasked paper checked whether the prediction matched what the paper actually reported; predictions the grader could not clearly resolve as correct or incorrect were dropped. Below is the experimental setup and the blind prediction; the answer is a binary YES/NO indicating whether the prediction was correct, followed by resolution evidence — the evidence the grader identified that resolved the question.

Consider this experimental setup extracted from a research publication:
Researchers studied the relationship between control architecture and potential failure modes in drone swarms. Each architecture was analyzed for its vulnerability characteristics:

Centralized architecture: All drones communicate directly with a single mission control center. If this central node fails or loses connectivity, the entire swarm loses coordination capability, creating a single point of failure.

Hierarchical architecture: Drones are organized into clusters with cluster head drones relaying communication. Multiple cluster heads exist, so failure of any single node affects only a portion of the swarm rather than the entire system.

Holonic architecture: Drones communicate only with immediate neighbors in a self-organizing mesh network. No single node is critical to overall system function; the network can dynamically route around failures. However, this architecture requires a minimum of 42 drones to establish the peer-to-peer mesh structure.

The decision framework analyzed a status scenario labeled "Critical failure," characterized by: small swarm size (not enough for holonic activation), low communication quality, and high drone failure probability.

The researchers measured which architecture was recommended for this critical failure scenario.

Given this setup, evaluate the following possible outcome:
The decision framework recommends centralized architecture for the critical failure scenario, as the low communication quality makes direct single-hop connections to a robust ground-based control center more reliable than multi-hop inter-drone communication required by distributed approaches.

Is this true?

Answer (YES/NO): NO